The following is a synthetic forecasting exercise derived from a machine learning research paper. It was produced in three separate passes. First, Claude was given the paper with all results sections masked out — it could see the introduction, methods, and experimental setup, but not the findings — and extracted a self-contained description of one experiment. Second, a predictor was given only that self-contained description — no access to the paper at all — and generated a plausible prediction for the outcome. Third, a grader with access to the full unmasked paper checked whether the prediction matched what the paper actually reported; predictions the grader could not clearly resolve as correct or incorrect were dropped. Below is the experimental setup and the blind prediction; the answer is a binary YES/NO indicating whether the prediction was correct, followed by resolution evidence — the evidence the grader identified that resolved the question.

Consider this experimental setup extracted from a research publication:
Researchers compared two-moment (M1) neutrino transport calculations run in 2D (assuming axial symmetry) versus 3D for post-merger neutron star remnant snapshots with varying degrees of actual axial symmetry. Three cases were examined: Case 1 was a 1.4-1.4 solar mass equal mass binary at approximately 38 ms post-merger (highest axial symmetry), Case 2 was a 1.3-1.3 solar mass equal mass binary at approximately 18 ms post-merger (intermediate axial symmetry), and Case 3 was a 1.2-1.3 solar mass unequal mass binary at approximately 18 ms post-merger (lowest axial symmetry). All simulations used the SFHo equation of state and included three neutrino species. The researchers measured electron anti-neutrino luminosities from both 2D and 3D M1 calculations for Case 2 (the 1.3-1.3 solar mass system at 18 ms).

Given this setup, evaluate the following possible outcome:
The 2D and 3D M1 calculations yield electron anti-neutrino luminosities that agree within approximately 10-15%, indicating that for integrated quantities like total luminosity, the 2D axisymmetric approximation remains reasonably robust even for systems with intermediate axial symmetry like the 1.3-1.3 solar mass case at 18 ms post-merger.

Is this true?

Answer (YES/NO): NO